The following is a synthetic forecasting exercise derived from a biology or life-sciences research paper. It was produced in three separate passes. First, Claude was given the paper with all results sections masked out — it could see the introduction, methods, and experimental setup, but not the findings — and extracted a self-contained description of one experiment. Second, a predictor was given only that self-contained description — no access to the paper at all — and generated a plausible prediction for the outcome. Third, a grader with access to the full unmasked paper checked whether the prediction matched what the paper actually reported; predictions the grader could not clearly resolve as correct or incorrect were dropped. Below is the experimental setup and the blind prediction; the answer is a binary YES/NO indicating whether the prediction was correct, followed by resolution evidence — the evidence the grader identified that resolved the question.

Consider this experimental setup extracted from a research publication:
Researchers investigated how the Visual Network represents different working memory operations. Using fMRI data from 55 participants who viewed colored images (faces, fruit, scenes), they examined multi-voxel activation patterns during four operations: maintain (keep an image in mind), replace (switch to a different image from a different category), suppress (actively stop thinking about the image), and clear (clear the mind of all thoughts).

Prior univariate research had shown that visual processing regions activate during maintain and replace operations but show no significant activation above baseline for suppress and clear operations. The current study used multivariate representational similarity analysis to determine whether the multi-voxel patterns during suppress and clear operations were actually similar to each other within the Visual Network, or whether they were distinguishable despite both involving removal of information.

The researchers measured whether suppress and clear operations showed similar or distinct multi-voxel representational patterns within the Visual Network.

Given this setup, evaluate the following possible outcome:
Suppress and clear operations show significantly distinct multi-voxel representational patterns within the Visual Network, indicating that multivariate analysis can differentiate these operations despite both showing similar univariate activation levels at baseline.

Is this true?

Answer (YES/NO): NO